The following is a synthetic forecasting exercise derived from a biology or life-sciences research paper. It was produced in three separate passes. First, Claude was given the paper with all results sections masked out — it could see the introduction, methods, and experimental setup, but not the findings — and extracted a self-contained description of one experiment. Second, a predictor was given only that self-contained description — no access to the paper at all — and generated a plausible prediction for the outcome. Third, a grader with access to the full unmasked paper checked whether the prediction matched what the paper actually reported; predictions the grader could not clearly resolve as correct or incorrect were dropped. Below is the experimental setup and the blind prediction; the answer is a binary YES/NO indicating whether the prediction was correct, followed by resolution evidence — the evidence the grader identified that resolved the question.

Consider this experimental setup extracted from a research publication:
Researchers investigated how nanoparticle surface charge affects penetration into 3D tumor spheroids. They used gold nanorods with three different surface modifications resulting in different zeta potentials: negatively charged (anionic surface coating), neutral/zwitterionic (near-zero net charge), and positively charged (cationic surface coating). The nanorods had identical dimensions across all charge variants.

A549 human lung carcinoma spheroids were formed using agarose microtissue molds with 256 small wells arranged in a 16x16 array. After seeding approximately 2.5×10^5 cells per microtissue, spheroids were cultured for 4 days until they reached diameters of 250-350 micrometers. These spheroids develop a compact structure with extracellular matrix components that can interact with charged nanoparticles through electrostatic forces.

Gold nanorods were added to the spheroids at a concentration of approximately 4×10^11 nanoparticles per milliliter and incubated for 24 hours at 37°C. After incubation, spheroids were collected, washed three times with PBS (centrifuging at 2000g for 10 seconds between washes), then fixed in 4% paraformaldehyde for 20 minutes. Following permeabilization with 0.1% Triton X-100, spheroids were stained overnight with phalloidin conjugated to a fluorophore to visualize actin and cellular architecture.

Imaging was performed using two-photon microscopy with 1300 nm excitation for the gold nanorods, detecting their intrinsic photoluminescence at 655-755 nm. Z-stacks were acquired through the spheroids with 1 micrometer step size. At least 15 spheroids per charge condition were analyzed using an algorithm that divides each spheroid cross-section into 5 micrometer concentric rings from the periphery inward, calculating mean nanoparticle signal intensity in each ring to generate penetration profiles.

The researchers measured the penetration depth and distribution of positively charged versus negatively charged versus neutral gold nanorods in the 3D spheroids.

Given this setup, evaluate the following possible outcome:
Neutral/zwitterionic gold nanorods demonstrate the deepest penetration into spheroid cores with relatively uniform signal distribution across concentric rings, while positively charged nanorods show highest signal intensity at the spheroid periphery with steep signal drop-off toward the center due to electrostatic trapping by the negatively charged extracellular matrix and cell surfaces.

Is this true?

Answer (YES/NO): NO